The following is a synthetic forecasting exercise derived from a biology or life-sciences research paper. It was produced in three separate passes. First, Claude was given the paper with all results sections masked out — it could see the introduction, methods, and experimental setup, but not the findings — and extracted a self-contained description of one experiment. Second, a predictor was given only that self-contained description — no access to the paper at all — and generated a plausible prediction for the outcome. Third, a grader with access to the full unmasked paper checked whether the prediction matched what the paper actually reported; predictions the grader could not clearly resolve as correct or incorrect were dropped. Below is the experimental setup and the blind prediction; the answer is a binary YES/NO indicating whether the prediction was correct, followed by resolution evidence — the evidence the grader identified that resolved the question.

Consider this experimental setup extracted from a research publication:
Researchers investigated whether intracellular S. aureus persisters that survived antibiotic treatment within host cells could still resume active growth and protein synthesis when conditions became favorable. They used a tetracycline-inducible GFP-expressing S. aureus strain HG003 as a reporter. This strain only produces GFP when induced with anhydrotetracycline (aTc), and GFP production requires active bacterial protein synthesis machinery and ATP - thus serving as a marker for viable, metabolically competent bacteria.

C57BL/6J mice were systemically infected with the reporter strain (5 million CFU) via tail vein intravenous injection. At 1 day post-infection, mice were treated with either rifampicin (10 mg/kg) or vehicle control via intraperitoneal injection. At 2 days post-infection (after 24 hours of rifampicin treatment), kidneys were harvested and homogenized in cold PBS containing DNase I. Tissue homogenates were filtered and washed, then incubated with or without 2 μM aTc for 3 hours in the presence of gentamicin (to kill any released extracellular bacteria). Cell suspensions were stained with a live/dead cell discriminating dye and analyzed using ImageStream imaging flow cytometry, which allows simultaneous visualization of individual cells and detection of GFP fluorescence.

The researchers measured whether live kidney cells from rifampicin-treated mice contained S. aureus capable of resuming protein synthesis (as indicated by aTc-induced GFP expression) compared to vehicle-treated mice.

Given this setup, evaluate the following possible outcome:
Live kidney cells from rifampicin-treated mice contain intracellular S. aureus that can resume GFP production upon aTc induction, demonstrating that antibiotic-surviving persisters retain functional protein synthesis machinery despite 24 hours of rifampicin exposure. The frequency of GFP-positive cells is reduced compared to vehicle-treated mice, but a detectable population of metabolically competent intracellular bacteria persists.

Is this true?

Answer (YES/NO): YES